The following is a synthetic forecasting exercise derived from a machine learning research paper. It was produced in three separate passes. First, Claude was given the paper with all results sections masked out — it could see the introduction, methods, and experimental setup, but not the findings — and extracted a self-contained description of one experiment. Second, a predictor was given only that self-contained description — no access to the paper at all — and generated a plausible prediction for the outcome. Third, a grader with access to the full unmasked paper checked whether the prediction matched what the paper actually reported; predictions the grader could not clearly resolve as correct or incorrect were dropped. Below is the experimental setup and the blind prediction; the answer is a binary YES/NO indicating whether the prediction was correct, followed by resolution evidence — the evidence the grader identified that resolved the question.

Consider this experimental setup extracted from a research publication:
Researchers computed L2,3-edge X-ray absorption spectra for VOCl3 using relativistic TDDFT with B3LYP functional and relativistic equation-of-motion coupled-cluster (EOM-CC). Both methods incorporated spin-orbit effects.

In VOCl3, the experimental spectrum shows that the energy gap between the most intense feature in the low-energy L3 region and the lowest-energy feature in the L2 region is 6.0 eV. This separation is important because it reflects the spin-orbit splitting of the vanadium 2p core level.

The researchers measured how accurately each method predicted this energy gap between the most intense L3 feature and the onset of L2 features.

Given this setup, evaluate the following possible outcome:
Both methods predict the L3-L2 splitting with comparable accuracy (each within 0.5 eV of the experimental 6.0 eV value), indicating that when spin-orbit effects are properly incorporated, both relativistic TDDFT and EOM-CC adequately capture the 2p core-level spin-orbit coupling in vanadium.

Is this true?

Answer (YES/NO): NO